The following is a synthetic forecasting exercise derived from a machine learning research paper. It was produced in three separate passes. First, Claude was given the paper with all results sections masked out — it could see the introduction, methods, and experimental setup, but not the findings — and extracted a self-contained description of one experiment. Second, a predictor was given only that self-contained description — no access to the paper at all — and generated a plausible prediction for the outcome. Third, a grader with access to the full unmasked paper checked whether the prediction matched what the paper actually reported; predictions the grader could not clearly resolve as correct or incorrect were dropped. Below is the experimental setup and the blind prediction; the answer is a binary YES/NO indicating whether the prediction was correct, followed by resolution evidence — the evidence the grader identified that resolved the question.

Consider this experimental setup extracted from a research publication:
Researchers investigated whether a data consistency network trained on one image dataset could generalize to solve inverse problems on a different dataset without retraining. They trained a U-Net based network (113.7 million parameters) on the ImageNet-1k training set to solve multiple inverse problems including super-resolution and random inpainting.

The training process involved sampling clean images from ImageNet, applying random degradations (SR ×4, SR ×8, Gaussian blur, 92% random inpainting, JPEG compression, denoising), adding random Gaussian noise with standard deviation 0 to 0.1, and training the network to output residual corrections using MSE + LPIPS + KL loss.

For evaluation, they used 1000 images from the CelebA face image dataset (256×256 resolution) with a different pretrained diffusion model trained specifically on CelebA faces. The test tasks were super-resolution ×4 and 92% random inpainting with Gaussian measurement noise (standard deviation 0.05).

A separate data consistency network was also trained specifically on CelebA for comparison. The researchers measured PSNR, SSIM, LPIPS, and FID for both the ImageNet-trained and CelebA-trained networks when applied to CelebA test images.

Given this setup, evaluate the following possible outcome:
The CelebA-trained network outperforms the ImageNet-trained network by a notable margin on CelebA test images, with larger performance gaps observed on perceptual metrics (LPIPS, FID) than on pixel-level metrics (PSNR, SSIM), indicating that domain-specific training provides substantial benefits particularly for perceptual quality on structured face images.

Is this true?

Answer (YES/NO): NO